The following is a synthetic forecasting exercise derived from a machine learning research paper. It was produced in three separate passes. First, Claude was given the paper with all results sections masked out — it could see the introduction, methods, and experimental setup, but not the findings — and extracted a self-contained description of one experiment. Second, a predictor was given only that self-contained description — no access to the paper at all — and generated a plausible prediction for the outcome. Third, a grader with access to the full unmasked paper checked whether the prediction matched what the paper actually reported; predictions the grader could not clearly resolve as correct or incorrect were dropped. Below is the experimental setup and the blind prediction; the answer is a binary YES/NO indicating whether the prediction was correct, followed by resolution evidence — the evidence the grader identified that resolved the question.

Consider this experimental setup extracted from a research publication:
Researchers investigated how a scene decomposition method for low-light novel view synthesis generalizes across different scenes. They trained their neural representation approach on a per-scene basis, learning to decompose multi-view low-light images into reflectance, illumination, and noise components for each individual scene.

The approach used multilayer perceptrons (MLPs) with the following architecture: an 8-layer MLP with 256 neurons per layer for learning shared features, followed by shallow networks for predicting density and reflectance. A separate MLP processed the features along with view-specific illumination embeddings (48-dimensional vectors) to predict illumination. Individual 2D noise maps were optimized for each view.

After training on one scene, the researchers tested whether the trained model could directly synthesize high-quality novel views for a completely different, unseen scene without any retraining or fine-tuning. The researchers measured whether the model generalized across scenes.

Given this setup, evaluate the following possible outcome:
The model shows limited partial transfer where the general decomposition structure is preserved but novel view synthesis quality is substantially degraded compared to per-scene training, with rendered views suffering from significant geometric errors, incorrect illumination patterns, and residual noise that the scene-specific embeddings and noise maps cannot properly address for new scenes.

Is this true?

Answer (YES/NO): NO